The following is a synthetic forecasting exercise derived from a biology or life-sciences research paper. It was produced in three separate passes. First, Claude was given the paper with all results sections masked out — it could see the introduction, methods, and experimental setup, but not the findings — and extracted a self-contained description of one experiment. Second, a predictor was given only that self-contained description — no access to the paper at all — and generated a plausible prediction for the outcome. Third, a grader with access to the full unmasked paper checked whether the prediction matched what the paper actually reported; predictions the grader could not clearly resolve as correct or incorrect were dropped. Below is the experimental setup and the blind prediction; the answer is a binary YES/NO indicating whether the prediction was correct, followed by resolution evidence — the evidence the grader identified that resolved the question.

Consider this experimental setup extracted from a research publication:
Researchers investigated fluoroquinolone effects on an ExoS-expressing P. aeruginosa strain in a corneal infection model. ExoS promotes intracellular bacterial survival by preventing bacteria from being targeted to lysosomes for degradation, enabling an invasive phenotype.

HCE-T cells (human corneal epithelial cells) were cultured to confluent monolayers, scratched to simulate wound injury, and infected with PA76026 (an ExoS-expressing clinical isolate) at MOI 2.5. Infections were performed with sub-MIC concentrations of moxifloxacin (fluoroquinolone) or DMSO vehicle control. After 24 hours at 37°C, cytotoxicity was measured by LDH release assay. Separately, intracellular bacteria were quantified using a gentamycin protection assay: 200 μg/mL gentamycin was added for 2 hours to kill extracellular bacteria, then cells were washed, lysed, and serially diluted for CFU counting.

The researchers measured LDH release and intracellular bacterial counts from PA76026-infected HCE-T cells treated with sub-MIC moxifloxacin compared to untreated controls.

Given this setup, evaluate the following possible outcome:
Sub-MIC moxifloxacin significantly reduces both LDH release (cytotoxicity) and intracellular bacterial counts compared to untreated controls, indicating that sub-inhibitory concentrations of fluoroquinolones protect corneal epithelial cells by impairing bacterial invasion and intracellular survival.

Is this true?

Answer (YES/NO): NO